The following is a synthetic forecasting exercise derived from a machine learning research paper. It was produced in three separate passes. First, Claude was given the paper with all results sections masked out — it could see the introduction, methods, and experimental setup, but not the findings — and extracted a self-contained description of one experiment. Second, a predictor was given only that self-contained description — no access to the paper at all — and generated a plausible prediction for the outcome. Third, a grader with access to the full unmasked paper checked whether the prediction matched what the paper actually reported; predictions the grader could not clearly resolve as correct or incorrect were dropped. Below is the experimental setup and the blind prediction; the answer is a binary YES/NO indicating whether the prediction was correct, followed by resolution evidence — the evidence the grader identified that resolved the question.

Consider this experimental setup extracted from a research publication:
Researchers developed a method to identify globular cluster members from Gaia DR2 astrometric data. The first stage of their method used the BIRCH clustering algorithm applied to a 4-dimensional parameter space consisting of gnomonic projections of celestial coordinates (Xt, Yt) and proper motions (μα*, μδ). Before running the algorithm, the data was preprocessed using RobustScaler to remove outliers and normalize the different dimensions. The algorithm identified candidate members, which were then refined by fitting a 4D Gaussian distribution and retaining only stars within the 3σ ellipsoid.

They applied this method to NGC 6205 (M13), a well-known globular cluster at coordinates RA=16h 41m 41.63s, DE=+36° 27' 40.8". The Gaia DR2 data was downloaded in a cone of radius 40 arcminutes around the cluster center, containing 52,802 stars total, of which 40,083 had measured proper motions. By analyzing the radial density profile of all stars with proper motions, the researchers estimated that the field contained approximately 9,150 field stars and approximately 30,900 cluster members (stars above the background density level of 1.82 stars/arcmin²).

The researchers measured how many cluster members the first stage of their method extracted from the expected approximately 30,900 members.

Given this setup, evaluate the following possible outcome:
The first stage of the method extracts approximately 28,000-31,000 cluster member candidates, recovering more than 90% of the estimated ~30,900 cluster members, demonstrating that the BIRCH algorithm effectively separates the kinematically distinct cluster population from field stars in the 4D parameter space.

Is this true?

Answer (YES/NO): NO